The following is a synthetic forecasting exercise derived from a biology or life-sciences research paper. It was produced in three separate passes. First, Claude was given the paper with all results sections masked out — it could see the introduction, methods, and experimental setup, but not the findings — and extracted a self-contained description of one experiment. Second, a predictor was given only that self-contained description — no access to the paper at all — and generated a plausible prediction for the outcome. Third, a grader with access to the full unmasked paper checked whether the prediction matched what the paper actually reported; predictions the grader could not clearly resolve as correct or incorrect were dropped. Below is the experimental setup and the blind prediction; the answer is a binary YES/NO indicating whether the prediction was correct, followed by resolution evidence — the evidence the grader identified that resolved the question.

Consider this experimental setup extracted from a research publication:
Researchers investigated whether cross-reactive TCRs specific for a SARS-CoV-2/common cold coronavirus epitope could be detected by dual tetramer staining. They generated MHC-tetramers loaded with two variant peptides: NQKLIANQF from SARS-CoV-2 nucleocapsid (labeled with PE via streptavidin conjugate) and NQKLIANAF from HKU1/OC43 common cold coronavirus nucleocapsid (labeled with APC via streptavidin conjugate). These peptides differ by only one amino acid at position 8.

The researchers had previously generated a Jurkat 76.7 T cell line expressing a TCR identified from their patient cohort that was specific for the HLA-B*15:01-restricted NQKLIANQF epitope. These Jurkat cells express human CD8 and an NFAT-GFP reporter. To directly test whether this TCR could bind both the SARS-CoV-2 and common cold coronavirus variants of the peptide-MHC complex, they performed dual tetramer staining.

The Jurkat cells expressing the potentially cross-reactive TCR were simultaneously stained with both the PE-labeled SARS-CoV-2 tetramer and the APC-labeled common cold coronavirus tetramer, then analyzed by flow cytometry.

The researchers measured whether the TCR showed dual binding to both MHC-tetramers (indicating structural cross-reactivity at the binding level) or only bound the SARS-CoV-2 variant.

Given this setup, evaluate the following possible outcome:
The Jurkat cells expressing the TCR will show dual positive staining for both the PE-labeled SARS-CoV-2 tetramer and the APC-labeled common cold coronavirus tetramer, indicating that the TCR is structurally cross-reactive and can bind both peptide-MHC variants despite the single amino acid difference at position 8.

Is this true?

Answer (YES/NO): YES